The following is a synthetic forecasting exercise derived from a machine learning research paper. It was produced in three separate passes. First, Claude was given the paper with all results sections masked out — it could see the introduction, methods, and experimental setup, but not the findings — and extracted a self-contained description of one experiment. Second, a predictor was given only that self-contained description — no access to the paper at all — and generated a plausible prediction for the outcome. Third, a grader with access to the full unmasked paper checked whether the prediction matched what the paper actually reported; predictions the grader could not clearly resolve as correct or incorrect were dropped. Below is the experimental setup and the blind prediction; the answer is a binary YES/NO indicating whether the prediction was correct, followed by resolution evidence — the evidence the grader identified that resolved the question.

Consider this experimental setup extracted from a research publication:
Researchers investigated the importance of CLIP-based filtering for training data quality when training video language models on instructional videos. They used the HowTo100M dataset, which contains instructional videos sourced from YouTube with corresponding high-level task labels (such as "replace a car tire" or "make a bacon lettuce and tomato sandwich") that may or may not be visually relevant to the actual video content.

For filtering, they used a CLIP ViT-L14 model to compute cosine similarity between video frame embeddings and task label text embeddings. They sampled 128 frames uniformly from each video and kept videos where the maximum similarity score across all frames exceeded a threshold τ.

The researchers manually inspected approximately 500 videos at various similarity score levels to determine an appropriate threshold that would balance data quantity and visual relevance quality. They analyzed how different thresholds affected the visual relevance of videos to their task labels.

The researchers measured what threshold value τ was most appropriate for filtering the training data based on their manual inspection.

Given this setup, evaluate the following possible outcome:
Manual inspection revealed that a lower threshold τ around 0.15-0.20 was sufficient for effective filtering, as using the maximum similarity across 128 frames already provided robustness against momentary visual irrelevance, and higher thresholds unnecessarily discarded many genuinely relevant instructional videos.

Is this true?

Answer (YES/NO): NO